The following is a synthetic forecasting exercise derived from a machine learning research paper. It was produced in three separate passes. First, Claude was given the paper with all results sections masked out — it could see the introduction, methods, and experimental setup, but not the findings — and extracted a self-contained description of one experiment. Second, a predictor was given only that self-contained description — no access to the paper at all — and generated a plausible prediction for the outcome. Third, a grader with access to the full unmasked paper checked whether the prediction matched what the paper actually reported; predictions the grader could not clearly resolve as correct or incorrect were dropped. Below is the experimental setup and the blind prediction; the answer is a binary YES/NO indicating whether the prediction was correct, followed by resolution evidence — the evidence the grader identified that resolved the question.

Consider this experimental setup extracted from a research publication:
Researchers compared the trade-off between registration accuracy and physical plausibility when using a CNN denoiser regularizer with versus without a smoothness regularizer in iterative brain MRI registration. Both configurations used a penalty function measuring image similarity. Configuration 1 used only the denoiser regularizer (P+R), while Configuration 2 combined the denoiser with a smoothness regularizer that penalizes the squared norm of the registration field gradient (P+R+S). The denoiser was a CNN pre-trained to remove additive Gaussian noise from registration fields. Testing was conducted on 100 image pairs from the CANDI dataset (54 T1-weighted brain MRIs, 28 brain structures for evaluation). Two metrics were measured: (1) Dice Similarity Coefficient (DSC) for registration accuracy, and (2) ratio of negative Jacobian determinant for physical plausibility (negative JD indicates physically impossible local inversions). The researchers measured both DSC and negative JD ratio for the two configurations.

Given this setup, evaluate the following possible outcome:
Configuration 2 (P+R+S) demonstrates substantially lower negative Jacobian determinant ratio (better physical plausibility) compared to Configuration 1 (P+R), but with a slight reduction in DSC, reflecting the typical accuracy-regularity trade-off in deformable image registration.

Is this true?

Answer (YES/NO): YES